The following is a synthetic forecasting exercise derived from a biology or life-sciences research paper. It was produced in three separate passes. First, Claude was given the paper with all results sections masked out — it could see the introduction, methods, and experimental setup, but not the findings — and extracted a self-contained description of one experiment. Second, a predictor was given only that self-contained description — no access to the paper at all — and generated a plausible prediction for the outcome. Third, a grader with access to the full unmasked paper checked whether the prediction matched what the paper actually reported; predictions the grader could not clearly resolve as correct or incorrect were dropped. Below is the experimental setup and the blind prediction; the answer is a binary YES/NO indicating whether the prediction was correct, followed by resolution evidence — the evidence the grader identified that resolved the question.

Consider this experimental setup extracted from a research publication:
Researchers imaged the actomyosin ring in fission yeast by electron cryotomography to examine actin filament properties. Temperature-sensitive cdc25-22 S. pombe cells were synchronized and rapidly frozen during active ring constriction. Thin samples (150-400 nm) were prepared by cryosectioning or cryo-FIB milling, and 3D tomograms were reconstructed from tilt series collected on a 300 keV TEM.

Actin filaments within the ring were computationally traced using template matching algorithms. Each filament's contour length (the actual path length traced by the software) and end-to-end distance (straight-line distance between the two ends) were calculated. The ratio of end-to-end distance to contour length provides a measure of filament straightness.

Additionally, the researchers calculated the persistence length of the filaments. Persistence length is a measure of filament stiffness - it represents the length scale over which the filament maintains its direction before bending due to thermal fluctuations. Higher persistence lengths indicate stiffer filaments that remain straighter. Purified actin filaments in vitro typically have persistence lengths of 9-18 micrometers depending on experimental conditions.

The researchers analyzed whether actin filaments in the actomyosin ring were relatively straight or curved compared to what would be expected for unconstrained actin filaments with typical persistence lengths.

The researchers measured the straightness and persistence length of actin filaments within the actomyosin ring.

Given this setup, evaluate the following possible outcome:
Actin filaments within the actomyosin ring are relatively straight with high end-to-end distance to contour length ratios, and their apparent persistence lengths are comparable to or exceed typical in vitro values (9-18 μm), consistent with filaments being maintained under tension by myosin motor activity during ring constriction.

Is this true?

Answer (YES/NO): NO